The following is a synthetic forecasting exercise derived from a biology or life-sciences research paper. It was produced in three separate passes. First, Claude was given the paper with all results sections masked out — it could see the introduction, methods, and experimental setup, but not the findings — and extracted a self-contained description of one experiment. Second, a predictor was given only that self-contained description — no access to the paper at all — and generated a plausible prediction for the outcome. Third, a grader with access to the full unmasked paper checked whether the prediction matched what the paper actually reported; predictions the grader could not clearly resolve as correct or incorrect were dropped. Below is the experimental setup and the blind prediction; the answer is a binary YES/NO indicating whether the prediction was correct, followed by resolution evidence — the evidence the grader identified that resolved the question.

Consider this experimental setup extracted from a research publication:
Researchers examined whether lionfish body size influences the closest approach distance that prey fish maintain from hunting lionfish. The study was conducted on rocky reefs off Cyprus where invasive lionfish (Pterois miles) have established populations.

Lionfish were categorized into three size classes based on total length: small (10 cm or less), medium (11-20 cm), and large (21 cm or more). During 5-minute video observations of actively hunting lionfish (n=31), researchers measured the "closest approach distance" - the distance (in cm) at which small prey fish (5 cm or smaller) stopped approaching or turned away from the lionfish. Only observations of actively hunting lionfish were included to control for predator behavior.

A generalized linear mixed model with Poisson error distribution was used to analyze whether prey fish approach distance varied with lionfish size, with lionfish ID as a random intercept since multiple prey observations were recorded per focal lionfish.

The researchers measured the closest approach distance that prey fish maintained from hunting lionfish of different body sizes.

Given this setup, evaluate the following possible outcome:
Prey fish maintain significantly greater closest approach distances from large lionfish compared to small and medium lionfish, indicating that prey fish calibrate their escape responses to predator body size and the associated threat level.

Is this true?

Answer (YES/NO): NO